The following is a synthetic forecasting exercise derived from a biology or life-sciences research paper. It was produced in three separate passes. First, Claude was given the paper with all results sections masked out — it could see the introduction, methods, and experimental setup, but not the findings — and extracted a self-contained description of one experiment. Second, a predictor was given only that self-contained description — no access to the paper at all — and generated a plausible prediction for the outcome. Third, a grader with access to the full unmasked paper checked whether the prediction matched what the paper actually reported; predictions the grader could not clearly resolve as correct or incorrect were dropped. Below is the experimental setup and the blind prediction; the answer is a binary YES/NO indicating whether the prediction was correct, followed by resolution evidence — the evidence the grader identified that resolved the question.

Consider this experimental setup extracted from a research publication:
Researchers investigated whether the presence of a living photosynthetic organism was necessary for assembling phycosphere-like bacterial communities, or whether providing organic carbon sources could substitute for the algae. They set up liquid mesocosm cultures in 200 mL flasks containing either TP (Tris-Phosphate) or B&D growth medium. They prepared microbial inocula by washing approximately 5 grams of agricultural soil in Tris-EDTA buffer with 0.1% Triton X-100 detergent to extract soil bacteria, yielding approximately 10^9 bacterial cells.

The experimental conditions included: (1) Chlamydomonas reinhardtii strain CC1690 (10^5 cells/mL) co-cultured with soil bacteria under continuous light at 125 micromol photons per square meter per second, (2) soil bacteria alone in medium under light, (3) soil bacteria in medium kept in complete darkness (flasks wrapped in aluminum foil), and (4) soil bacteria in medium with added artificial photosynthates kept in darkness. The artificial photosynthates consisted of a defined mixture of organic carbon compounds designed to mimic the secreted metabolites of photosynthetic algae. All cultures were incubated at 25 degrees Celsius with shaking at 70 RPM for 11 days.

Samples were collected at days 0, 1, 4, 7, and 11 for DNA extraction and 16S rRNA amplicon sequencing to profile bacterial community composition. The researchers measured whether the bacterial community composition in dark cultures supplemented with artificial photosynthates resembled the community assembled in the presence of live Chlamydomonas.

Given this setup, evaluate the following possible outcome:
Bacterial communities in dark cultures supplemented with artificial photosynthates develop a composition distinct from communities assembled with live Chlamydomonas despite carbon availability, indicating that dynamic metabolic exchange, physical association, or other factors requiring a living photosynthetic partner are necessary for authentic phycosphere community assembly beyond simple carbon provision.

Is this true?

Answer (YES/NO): YES